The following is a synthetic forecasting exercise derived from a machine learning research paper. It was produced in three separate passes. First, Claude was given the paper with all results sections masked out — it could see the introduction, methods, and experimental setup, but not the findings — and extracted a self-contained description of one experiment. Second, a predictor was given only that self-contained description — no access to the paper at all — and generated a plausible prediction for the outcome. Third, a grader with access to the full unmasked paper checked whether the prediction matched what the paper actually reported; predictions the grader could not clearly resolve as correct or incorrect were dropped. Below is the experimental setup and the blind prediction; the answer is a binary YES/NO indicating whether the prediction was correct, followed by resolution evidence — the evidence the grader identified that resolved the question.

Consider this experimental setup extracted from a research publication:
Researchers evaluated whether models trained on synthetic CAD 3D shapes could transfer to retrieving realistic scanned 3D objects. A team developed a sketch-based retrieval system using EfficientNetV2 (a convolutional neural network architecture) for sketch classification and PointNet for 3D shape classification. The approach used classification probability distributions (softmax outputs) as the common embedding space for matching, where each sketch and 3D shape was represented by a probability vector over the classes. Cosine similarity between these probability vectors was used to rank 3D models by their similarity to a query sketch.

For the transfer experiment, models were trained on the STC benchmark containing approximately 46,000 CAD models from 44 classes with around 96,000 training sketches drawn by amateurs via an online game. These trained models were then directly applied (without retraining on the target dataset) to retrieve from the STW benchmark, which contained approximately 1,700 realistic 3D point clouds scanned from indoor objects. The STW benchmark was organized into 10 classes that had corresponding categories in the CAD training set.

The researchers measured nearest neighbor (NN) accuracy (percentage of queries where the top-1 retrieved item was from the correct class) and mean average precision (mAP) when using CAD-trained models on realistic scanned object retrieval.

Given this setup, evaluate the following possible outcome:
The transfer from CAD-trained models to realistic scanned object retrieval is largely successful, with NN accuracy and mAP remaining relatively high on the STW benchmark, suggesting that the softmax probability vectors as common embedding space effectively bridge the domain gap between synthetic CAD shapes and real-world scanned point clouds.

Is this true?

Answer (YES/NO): NO